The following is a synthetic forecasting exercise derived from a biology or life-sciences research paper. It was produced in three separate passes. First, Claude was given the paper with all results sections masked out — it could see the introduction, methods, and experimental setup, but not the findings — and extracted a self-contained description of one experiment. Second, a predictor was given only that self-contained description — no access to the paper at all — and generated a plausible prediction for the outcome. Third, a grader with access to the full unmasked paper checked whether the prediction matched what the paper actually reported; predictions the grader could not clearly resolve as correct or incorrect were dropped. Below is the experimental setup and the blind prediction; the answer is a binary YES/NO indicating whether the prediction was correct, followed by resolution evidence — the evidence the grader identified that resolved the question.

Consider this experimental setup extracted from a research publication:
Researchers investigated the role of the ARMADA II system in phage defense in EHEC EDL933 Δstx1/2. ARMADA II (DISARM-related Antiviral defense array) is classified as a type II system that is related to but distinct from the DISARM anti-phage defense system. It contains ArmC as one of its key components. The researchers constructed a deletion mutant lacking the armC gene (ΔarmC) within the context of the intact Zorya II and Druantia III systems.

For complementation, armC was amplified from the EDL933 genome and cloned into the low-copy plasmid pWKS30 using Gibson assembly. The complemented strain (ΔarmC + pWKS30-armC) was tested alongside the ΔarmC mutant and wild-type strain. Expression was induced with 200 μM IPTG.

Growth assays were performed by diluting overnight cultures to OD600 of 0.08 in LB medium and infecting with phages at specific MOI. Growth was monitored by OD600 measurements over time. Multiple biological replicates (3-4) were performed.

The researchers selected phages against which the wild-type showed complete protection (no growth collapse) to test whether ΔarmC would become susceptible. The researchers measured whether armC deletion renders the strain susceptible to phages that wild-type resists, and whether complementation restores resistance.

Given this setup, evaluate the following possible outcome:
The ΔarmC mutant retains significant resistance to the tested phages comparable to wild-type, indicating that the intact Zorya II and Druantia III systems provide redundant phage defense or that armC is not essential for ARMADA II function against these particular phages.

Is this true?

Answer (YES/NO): NO